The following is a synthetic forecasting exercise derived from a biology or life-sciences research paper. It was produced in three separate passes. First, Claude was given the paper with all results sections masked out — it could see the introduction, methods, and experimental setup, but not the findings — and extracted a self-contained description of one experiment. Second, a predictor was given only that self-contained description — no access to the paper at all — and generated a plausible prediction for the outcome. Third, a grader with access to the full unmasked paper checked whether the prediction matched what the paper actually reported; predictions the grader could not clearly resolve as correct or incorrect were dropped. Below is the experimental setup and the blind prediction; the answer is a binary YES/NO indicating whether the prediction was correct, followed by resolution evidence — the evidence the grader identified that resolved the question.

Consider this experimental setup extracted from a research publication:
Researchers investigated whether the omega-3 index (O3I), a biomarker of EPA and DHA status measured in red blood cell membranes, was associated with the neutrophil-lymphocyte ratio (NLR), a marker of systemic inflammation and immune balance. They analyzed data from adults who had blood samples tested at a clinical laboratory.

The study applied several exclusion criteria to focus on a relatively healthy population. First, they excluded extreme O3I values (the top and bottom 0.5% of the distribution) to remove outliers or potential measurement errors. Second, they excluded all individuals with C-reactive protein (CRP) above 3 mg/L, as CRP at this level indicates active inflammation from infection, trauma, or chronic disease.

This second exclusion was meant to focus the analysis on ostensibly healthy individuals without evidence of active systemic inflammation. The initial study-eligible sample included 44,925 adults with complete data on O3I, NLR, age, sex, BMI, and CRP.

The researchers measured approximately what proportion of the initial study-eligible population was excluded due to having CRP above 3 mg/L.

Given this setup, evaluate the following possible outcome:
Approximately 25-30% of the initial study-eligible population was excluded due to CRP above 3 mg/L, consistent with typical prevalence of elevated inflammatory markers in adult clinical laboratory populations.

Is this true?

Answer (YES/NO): NO